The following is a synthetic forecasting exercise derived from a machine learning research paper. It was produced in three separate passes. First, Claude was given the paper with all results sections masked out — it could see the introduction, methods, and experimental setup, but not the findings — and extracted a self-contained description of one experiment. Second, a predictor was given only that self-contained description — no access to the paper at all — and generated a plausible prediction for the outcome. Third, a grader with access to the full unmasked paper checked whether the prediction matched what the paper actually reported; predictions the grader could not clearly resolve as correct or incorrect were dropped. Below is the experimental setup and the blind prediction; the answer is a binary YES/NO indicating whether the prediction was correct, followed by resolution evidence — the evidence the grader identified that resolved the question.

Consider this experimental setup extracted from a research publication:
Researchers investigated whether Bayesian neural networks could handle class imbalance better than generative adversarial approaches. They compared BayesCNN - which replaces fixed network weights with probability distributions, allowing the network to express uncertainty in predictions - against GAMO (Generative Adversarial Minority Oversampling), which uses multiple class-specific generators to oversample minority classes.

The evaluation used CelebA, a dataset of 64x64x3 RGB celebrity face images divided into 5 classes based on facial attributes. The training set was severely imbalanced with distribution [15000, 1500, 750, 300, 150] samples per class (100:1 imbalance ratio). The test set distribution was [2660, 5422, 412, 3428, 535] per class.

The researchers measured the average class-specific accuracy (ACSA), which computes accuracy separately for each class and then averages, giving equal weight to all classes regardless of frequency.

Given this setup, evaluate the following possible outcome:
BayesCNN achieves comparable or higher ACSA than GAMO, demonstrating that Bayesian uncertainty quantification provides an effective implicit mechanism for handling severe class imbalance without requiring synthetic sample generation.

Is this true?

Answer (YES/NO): NO